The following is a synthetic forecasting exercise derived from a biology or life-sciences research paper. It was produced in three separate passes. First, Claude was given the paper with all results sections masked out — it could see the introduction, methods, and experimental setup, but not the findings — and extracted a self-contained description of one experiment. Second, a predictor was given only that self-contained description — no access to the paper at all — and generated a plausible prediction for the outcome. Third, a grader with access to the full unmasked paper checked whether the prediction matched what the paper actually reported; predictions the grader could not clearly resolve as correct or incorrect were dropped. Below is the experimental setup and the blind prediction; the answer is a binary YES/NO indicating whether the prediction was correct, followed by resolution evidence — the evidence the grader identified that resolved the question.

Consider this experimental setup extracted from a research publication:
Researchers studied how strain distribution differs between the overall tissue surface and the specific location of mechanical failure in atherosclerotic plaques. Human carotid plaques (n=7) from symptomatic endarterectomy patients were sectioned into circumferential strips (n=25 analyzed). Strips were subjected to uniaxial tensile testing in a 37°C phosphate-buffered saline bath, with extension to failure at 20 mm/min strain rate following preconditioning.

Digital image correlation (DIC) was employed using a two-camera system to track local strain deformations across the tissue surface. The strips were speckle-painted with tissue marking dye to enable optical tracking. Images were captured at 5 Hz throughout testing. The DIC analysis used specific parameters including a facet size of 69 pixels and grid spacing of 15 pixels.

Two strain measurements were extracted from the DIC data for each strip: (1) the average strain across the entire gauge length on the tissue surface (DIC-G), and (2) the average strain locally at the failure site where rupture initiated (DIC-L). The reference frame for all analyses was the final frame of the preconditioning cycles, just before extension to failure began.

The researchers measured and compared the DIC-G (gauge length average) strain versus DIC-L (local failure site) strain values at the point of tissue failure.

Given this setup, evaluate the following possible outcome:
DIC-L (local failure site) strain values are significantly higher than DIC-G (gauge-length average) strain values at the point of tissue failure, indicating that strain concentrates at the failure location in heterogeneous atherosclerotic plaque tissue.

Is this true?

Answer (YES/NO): YES